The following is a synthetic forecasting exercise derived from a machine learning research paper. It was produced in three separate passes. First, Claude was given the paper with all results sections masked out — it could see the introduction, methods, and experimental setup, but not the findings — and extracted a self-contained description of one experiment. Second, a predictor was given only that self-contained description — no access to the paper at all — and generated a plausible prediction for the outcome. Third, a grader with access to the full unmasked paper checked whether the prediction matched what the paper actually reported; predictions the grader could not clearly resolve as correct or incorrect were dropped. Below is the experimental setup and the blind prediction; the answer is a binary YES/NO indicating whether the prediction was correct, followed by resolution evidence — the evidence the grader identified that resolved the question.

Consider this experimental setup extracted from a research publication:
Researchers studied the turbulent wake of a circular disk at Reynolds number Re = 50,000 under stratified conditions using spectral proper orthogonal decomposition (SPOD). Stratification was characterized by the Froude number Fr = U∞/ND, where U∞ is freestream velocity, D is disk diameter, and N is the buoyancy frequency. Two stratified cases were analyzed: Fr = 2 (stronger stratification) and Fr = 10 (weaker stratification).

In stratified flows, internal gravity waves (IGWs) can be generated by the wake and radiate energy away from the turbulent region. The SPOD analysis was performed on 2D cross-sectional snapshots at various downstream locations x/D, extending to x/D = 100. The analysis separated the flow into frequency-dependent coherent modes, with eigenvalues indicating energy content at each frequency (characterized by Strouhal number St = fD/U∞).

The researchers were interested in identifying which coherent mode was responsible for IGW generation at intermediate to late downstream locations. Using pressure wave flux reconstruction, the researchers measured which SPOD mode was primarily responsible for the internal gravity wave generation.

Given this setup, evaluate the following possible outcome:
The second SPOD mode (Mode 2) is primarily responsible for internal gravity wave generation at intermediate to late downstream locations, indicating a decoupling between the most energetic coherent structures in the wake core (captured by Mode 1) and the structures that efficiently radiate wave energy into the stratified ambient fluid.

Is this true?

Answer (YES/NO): NO